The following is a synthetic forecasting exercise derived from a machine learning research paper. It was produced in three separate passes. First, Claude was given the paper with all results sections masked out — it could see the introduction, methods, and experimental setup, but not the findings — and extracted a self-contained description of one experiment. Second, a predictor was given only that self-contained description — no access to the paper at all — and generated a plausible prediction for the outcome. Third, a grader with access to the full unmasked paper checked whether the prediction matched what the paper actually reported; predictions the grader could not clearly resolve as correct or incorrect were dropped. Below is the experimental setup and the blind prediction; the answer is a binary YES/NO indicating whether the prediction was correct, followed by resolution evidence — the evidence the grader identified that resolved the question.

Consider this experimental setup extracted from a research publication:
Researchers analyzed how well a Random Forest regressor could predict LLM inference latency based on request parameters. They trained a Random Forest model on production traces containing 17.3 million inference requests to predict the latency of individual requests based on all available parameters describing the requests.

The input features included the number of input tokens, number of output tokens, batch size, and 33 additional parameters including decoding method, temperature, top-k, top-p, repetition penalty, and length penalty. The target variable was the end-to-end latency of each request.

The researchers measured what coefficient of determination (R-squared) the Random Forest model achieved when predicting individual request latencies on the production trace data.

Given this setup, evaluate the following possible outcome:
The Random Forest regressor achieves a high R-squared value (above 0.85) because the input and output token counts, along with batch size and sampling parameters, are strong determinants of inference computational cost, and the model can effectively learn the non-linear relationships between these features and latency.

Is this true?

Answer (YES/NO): YES